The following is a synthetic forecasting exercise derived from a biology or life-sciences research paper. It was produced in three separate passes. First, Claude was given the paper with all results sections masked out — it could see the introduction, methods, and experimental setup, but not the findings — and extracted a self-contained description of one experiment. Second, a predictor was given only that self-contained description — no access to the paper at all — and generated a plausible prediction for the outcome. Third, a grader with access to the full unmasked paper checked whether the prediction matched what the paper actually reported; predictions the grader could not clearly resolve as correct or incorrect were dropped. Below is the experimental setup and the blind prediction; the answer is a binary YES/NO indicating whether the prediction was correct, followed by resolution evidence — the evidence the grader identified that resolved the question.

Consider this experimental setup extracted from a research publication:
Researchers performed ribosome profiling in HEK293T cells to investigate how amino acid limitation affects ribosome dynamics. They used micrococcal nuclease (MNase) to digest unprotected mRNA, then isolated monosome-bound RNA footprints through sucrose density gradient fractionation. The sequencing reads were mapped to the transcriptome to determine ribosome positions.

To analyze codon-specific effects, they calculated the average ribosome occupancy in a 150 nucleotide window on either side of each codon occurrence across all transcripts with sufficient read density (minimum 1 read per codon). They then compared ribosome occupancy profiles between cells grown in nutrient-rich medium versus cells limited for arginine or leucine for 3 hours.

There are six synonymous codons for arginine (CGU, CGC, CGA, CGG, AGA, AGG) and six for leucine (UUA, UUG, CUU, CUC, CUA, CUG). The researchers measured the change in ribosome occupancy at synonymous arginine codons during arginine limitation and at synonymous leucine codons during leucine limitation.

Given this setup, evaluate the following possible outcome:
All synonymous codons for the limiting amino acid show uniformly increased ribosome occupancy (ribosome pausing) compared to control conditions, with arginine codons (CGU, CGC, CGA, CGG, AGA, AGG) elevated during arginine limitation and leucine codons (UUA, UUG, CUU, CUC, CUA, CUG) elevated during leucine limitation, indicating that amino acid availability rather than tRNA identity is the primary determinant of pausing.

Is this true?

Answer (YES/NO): NO